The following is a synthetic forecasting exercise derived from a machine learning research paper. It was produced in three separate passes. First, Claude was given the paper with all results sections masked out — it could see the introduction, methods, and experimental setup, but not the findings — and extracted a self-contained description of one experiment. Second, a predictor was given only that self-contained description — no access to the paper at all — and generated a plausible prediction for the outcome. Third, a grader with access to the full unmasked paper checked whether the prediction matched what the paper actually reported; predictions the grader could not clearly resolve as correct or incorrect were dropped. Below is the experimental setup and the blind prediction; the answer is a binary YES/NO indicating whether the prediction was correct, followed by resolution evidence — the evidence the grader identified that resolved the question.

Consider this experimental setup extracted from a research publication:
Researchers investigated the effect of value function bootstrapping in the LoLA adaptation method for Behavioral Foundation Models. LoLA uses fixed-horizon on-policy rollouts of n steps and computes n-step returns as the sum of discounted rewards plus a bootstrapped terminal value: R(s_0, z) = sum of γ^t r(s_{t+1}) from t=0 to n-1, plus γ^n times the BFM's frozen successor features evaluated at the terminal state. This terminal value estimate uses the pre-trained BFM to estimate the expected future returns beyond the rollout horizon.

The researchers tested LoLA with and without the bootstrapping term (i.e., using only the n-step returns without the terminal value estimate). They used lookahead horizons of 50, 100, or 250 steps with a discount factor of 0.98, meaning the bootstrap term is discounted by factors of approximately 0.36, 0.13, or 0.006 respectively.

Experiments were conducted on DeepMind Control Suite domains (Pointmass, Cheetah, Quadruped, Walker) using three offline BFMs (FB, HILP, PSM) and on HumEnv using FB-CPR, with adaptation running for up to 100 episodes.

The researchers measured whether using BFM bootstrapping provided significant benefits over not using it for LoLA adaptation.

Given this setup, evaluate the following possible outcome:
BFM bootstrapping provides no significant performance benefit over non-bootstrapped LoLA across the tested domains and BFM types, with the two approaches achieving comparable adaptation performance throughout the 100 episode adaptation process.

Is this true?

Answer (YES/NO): YES